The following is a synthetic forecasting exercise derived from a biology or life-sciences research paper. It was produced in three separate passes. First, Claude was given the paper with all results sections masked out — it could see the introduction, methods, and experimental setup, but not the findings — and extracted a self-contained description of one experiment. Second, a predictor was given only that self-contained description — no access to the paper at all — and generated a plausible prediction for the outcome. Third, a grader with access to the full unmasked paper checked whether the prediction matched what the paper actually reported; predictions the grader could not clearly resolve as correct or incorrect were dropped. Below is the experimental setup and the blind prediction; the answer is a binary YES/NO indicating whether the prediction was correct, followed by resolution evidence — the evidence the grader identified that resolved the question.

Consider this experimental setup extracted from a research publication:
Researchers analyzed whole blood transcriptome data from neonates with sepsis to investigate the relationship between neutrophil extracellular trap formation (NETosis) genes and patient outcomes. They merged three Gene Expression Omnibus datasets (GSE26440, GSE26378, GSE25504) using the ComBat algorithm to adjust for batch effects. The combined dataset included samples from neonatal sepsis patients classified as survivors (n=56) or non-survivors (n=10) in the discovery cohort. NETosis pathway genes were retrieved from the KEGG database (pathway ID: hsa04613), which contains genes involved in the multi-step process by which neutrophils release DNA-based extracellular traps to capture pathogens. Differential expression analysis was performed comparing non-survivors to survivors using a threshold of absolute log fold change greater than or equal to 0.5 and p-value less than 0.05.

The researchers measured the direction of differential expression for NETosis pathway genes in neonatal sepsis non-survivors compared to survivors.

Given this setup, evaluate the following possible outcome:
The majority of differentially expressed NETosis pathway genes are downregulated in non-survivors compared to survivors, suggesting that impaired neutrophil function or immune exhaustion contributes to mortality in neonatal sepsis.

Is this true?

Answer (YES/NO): NO